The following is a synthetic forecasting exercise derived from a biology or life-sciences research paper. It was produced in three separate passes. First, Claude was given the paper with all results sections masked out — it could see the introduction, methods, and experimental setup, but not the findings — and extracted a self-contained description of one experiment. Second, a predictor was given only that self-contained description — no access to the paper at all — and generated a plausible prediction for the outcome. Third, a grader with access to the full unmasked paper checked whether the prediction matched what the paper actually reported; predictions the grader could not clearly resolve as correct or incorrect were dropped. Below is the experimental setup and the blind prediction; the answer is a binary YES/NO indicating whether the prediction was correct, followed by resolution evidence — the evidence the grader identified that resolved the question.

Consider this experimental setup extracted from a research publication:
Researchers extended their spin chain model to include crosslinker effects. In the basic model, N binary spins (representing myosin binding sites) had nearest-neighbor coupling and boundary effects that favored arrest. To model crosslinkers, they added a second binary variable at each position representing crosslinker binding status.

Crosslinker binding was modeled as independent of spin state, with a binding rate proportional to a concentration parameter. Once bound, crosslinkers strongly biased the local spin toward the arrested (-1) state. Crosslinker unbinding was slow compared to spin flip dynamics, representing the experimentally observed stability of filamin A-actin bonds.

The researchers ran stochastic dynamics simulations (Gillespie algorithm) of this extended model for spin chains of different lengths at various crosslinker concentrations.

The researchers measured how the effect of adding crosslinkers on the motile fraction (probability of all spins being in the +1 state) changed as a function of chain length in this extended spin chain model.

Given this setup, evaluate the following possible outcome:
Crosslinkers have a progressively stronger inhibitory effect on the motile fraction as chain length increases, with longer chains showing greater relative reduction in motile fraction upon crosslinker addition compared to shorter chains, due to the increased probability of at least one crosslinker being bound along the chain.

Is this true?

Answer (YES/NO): YES